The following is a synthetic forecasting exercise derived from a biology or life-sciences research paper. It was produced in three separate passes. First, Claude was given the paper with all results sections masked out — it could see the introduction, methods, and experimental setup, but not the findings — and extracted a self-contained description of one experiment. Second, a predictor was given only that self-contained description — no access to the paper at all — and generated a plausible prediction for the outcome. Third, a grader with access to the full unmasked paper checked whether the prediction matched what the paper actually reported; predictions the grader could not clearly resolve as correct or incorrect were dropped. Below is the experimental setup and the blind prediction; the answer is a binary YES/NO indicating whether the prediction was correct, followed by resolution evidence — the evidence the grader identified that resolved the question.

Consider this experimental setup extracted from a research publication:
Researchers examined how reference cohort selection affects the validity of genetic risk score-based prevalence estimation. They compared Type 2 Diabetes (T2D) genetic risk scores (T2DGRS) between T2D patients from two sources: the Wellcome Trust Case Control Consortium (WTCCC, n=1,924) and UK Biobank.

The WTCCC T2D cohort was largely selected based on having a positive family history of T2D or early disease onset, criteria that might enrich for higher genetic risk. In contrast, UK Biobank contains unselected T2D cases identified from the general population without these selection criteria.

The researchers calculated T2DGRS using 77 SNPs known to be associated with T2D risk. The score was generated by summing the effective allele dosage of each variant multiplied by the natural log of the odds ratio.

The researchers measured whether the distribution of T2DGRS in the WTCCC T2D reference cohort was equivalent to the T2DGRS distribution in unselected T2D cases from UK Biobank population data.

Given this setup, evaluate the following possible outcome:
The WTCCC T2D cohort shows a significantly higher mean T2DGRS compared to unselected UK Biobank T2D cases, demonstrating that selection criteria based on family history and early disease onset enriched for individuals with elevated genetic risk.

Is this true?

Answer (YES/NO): YES